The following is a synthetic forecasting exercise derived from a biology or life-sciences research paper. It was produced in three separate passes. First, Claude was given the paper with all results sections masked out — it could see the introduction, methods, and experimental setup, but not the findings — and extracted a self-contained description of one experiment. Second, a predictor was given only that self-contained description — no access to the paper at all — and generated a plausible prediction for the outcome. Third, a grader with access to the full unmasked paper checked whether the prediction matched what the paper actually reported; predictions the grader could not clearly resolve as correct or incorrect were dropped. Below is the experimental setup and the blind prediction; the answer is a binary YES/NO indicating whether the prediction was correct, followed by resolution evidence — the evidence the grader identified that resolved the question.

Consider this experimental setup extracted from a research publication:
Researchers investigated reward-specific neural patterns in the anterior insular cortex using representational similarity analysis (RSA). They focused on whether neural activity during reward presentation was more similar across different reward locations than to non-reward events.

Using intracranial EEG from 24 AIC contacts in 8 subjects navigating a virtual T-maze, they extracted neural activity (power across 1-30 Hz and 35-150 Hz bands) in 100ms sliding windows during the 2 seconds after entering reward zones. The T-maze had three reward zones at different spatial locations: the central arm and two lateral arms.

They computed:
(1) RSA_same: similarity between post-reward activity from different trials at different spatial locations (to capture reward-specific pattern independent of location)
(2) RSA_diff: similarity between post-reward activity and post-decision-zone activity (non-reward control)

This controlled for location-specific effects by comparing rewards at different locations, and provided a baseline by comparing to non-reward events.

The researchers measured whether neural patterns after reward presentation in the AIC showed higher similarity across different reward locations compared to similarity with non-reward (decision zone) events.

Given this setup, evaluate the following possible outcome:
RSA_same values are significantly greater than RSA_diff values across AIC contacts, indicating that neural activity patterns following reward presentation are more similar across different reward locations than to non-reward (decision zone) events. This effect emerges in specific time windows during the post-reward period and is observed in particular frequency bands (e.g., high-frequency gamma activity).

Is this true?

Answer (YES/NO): NO